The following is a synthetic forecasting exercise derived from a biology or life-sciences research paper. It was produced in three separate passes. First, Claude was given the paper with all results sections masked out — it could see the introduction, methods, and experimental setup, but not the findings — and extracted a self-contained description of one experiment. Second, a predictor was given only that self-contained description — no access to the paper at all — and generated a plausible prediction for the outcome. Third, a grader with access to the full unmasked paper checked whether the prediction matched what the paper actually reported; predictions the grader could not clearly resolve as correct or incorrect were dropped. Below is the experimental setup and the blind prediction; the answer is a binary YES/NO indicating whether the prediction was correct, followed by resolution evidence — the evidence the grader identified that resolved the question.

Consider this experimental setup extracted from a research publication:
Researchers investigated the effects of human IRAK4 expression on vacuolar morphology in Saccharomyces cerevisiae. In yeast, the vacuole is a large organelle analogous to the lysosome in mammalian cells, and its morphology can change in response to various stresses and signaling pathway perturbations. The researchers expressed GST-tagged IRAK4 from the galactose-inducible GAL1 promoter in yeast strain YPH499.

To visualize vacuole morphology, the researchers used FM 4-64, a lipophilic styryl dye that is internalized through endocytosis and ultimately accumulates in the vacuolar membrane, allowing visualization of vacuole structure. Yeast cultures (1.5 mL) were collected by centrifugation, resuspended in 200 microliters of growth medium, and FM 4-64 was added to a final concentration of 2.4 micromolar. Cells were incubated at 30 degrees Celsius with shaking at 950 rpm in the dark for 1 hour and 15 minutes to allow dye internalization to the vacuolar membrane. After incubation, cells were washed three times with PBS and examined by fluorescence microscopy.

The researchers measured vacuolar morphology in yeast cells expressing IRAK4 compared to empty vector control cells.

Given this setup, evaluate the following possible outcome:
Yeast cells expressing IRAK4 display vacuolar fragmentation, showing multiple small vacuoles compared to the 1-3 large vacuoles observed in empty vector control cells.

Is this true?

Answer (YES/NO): YES